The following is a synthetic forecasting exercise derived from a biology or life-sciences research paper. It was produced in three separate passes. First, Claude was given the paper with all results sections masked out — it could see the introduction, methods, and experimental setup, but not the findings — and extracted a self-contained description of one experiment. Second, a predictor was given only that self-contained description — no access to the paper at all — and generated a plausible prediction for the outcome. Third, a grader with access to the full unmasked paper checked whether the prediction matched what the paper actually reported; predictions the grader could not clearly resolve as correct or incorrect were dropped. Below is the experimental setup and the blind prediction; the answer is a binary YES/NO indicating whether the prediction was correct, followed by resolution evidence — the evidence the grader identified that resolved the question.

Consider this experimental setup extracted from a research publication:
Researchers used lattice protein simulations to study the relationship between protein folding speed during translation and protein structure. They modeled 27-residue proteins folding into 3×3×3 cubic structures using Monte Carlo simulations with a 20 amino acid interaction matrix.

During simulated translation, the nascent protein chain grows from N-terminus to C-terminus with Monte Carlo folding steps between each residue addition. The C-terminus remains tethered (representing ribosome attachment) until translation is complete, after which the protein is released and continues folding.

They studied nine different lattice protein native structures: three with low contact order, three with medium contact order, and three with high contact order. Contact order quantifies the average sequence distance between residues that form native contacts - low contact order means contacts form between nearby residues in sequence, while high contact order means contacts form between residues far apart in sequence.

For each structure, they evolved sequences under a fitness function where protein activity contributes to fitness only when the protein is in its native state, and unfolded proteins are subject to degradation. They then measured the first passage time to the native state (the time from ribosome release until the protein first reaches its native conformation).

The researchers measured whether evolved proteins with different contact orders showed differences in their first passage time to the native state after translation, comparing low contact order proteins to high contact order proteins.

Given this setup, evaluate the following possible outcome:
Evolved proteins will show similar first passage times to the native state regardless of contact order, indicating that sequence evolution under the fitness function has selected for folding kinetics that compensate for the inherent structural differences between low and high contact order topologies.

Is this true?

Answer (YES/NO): NO